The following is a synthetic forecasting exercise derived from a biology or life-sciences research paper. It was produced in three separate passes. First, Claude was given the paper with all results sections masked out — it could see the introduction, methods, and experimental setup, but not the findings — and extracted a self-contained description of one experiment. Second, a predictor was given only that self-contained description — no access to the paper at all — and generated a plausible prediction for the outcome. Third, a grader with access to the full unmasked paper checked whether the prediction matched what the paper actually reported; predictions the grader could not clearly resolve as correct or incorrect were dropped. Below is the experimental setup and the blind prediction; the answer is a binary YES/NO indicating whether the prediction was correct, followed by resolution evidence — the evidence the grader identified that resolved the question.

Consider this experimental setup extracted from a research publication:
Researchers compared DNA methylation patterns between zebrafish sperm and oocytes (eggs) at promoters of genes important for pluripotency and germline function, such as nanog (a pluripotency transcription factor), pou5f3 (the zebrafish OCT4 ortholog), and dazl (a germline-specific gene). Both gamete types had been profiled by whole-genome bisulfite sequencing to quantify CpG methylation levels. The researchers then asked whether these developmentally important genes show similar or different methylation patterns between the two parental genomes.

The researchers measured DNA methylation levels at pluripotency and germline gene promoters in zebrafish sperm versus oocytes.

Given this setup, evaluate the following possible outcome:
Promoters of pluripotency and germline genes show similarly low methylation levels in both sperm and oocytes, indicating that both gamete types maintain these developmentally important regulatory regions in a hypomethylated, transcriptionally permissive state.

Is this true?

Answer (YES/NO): NO